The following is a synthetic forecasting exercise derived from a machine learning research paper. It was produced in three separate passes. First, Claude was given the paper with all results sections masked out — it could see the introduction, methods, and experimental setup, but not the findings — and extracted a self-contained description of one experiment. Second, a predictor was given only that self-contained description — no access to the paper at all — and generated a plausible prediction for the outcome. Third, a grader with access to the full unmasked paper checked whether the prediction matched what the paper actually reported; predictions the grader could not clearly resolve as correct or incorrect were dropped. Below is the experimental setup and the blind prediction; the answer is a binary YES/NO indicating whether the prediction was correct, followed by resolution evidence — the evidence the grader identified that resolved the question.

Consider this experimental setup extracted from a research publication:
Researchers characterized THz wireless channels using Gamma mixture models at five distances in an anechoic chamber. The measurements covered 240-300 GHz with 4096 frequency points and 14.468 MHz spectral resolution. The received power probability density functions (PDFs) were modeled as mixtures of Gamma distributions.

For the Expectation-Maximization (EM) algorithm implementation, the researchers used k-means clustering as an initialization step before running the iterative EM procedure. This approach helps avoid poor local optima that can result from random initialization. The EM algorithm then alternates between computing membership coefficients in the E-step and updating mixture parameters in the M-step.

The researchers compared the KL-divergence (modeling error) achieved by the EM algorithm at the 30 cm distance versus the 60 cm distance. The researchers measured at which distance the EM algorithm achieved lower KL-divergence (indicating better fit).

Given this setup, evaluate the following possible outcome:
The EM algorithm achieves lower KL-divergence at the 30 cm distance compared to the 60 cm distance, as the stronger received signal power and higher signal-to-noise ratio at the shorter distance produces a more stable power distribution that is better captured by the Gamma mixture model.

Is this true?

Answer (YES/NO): YES